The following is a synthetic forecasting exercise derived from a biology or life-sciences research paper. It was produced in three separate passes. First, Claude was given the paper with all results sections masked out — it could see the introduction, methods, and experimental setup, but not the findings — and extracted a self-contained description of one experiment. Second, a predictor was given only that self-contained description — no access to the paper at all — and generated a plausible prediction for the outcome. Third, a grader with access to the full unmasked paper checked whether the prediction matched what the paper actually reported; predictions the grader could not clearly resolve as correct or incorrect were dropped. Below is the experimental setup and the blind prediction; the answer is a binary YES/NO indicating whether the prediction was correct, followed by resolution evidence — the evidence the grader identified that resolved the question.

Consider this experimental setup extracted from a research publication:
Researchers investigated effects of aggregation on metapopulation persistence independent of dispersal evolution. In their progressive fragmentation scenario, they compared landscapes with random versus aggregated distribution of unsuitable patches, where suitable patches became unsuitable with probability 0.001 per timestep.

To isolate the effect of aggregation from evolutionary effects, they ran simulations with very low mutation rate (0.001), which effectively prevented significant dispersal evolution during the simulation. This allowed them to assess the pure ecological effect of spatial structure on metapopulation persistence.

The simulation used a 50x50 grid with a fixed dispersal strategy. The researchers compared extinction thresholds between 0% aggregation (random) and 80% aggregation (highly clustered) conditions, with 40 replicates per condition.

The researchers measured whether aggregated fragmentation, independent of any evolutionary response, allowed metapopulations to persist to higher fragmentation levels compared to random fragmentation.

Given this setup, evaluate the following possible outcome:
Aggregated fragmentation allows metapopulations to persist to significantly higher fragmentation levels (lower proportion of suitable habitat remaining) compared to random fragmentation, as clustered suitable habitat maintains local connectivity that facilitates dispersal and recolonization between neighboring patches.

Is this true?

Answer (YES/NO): YES